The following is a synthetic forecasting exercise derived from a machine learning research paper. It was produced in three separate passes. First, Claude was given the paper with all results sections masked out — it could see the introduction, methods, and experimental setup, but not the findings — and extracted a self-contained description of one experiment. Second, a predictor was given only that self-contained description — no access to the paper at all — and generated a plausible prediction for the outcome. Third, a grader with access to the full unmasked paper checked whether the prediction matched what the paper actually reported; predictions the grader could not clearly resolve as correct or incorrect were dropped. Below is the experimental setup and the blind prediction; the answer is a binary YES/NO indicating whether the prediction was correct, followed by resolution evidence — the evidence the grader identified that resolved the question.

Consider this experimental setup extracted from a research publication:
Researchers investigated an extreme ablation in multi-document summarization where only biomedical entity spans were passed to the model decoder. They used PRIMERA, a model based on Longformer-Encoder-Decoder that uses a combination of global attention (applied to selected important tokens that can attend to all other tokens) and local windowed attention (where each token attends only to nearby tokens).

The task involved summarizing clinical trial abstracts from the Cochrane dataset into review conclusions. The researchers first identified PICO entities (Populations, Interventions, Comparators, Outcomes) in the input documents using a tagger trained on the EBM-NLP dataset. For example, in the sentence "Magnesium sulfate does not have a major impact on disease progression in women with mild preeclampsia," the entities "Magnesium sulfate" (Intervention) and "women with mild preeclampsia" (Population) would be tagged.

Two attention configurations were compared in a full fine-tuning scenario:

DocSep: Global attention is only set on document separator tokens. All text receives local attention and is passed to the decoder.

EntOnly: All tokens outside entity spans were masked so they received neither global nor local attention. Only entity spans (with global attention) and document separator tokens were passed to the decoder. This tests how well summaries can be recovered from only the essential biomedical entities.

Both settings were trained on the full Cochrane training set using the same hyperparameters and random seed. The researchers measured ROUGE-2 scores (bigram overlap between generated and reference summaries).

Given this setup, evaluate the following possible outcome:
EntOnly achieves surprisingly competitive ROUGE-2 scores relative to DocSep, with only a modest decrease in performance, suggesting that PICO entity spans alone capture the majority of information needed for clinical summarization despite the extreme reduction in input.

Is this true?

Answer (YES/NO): NO